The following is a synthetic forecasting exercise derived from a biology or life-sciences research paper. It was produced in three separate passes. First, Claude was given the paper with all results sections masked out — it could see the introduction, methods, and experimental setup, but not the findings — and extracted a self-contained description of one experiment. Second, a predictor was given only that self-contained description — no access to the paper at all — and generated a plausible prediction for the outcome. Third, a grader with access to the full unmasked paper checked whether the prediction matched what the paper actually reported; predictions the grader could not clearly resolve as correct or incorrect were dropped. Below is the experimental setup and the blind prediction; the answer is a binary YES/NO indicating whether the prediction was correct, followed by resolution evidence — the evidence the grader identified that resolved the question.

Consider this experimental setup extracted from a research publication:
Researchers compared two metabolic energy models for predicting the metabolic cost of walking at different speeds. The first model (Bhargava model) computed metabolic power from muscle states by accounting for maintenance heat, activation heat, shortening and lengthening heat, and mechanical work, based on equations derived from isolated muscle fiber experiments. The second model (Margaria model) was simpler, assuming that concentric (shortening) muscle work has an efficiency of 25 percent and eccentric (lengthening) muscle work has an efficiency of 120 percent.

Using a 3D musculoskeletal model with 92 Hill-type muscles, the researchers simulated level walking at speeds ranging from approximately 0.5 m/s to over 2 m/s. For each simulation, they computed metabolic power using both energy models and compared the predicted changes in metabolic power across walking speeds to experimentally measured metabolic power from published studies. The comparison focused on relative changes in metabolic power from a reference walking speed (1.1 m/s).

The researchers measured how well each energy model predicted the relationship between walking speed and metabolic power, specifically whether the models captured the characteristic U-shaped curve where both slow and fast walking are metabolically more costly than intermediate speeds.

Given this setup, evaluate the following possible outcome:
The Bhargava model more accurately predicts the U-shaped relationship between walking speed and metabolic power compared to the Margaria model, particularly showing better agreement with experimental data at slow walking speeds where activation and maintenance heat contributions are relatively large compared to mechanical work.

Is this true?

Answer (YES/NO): NO